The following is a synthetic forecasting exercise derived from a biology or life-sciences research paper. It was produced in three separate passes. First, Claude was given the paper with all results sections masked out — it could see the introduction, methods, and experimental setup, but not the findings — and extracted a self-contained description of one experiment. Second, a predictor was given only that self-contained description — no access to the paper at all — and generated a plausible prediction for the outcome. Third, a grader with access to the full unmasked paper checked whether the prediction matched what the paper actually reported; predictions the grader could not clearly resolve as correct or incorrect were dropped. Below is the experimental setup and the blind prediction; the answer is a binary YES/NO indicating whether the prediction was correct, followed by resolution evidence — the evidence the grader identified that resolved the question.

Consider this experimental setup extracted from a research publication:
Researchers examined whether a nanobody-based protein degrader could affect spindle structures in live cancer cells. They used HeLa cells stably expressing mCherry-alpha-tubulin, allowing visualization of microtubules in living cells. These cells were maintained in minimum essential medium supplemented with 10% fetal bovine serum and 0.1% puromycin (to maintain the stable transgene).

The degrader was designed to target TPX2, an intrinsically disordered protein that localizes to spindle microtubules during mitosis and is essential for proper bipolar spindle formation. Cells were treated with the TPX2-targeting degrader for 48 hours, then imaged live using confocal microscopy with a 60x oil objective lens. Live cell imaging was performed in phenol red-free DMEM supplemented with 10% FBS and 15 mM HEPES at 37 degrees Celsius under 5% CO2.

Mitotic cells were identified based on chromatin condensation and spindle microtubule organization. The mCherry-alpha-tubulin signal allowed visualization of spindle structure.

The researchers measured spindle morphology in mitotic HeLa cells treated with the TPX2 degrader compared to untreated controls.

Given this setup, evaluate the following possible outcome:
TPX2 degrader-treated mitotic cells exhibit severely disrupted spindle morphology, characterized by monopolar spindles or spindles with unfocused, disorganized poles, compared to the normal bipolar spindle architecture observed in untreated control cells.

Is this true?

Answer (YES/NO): NO